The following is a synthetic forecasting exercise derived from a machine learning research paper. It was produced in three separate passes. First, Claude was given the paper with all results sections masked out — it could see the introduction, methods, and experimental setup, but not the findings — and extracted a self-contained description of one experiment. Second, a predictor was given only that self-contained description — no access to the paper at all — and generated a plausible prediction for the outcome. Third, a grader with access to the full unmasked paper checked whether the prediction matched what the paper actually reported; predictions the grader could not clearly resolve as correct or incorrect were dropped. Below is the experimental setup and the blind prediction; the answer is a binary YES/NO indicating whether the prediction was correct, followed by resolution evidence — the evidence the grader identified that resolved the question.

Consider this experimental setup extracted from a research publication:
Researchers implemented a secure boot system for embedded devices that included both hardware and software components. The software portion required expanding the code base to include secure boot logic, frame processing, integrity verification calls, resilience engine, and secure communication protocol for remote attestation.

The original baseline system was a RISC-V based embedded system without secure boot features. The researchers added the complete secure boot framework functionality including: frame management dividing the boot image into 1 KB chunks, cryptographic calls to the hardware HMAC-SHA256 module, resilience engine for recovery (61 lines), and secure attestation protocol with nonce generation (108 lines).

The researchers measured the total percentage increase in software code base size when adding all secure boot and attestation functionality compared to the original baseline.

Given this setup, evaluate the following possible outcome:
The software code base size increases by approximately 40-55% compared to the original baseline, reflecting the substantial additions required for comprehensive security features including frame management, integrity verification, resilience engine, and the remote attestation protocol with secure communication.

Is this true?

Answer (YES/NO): NO